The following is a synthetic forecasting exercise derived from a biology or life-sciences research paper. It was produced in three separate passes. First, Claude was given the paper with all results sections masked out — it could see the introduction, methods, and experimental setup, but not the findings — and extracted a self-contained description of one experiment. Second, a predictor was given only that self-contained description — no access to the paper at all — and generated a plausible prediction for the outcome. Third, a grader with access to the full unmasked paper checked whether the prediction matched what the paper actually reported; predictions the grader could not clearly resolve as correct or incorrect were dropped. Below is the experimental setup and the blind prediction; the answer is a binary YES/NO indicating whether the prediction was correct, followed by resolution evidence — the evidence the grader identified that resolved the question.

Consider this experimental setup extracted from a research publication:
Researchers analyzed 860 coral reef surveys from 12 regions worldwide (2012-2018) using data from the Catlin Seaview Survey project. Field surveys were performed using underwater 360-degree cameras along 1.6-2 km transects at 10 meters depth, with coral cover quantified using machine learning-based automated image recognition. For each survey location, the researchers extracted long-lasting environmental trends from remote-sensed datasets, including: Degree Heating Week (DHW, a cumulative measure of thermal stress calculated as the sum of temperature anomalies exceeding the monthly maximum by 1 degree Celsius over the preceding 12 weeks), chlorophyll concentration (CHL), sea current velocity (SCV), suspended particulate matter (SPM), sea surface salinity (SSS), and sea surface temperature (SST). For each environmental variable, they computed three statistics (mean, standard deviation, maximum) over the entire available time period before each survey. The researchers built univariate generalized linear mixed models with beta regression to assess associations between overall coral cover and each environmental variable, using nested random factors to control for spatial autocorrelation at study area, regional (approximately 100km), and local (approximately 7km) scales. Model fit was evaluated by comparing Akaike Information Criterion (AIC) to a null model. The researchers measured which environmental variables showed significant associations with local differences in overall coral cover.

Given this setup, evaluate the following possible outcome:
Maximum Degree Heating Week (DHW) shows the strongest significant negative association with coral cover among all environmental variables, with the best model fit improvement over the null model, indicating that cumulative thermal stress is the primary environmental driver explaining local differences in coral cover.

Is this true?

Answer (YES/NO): YES